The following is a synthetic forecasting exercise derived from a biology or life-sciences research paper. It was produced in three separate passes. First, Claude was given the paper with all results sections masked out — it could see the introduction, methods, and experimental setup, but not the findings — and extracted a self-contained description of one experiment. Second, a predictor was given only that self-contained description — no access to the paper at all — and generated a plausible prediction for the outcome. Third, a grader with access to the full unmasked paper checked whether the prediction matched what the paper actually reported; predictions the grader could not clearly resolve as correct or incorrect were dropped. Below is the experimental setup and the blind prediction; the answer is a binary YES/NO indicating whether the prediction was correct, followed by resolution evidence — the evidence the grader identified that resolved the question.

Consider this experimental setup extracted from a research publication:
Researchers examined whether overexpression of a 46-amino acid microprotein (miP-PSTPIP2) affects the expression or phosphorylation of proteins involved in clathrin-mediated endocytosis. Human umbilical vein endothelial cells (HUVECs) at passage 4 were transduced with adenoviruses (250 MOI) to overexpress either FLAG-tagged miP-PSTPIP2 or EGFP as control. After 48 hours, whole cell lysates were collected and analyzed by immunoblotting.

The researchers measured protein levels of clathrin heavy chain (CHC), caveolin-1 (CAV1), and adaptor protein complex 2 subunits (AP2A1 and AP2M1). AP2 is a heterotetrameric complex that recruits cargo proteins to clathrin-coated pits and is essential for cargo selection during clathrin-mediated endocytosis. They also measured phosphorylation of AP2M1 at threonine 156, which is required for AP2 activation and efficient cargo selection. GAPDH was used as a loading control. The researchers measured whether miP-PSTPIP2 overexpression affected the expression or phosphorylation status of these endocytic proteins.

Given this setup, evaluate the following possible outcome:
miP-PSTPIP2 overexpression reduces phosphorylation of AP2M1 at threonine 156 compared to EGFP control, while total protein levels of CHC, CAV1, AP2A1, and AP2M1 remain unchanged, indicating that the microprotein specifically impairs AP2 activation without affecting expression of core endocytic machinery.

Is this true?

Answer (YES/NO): NO